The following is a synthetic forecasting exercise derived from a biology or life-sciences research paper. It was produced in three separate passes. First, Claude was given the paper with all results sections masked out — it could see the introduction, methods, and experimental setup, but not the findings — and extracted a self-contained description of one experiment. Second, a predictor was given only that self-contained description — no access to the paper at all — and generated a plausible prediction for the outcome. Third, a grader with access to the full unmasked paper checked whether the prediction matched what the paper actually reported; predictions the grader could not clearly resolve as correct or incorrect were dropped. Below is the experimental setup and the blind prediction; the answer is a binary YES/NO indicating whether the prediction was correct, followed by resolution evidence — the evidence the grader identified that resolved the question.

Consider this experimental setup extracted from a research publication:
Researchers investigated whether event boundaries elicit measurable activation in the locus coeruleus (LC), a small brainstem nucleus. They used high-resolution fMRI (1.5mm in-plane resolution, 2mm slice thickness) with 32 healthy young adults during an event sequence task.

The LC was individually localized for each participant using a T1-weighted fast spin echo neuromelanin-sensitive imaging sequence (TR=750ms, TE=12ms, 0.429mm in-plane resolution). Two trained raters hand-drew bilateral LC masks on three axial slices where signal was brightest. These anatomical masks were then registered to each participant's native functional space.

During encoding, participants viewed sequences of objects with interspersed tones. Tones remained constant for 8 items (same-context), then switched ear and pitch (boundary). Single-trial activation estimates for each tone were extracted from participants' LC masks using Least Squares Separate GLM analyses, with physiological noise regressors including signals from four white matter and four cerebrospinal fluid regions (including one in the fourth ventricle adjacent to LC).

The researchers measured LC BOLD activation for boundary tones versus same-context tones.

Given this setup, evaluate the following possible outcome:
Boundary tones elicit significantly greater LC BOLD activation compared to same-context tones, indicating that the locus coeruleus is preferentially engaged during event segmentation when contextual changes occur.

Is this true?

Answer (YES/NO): NO